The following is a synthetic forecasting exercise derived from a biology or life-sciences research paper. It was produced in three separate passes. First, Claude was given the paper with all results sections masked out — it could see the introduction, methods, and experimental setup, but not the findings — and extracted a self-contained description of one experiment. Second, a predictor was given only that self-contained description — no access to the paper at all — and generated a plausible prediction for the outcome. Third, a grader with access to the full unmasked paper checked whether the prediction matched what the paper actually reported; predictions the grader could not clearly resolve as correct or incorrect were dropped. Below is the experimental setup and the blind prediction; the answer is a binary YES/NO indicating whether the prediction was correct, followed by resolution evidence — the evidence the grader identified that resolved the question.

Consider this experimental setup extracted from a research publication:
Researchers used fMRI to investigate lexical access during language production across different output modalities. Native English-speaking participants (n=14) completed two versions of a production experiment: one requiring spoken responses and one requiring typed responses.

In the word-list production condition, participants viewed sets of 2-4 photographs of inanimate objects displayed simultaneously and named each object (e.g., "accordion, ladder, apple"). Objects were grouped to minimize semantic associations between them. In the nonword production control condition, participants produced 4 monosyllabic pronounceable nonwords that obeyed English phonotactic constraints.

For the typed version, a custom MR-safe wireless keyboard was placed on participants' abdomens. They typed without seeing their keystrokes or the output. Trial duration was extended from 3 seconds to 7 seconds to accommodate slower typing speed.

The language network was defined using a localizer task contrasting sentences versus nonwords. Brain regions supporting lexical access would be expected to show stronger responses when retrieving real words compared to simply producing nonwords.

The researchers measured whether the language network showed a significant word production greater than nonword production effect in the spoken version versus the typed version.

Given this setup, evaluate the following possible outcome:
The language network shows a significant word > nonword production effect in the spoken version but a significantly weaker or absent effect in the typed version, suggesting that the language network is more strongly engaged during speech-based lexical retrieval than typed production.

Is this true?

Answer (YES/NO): YES